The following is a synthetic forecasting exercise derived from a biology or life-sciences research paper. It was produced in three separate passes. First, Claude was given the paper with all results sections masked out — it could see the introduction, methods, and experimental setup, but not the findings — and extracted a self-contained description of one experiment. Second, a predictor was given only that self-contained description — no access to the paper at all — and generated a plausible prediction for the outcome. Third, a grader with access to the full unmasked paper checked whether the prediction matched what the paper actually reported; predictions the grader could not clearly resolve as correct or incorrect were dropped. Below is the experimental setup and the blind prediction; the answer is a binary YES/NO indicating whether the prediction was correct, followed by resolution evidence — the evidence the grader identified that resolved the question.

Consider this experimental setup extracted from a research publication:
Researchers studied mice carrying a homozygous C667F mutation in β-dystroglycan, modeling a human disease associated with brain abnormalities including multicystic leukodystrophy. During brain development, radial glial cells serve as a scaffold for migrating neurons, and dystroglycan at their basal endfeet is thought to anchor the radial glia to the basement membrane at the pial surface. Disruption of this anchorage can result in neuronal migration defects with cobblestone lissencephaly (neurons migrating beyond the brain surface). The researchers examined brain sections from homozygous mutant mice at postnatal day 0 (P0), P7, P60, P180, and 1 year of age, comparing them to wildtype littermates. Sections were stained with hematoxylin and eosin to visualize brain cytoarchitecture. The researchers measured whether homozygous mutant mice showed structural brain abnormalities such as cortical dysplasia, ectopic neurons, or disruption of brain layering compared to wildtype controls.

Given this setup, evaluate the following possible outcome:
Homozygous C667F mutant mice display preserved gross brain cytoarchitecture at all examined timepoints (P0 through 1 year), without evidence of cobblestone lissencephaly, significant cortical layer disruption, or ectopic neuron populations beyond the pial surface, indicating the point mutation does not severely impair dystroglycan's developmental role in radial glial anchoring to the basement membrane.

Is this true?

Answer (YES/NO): YES